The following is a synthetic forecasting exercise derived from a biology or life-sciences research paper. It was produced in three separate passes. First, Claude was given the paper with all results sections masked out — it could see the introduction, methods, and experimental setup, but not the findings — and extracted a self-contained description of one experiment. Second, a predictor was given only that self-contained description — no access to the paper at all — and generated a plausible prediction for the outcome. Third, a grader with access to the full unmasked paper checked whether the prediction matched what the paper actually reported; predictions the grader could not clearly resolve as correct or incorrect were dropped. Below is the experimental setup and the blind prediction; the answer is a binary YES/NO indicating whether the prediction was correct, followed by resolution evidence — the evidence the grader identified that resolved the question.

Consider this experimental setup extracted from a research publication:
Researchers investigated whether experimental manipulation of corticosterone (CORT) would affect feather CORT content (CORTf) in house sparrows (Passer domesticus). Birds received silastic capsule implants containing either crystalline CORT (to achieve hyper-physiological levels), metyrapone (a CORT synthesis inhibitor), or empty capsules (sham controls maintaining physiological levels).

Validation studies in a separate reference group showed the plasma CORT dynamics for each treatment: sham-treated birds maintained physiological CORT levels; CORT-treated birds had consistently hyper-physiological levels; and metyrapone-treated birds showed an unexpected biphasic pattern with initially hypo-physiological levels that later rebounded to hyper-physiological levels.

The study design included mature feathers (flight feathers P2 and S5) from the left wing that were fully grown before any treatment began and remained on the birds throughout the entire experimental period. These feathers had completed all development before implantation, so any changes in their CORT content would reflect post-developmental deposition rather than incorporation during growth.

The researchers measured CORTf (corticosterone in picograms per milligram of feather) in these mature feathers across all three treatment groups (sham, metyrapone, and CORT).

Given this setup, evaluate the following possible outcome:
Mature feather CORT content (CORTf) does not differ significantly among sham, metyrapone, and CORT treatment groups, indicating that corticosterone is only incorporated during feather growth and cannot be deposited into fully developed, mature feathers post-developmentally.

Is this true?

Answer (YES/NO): NO